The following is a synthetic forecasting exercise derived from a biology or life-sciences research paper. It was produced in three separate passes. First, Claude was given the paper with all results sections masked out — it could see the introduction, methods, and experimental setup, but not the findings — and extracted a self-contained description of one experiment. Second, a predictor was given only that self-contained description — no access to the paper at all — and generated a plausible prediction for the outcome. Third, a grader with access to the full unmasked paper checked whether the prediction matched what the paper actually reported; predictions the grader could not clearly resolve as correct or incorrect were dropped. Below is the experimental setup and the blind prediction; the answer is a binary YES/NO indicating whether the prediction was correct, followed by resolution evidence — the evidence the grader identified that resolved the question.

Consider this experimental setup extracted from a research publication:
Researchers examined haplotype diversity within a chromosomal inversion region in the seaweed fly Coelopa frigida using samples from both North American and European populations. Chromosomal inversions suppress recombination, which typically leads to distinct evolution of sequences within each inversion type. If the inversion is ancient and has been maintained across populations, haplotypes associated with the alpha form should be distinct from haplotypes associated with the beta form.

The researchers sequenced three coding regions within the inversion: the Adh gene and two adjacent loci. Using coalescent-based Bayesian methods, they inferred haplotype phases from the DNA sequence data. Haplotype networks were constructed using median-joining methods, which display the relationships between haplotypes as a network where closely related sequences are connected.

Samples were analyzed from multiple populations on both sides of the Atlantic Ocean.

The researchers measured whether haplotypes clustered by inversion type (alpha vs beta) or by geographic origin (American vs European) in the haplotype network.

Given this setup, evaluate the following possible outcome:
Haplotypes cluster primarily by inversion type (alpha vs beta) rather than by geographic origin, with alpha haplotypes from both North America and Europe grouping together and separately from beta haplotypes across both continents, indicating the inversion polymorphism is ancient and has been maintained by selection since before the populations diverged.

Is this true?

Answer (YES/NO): YES